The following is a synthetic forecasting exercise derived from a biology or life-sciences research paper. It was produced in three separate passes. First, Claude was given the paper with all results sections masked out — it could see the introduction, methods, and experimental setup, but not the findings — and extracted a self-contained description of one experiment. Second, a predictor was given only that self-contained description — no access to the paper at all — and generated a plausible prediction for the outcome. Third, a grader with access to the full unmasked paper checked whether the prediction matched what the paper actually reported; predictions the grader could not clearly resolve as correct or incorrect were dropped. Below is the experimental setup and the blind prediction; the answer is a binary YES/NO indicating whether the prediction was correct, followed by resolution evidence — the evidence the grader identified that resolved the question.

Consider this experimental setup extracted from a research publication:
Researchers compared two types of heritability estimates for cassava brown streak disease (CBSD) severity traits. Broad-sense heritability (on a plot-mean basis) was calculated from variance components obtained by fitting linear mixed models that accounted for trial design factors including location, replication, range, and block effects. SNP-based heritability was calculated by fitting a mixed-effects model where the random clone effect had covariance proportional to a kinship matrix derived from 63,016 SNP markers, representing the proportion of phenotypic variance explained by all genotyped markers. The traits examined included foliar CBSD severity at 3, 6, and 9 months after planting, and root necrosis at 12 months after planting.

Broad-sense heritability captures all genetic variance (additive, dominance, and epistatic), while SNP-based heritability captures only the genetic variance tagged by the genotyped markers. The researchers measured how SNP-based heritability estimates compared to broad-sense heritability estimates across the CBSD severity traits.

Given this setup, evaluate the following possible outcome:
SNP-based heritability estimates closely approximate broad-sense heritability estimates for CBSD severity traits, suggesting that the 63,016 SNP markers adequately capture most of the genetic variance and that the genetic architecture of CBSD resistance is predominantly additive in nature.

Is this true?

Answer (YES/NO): NO